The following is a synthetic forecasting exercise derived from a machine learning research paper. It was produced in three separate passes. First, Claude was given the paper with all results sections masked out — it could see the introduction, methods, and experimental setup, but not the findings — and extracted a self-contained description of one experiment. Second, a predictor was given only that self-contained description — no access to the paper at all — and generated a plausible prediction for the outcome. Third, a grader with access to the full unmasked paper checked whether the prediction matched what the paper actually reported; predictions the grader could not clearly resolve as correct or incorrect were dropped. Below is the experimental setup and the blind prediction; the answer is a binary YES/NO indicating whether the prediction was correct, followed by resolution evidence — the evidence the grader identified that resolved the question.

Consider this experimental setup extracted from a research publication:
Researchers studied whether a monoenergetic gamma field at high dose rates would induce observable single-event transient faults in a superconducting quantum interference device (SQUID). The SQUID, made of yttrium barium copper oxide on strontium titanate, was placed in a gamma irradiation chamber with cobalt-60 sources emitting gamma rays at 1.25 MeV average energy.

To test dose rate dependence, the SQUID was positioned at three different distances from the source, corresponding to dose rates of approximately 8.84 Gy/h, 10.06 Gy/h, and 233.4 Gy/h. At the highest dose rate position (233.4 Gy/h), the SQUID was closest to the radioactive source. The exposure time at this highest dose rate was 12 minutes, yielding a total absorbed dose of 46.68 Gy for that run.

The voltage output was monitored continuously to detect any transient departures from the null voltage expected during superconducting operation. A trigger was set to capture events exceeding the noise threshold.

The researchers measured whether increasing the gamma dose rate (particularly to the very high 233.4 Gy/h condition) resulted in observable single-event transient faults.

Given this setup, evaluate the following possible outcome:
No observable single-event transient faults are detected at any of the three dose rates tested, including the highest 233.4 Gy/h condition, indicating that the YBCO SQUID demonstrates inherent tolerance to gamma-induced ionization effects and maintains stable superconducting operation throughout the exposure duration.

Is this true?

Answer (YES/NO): NO